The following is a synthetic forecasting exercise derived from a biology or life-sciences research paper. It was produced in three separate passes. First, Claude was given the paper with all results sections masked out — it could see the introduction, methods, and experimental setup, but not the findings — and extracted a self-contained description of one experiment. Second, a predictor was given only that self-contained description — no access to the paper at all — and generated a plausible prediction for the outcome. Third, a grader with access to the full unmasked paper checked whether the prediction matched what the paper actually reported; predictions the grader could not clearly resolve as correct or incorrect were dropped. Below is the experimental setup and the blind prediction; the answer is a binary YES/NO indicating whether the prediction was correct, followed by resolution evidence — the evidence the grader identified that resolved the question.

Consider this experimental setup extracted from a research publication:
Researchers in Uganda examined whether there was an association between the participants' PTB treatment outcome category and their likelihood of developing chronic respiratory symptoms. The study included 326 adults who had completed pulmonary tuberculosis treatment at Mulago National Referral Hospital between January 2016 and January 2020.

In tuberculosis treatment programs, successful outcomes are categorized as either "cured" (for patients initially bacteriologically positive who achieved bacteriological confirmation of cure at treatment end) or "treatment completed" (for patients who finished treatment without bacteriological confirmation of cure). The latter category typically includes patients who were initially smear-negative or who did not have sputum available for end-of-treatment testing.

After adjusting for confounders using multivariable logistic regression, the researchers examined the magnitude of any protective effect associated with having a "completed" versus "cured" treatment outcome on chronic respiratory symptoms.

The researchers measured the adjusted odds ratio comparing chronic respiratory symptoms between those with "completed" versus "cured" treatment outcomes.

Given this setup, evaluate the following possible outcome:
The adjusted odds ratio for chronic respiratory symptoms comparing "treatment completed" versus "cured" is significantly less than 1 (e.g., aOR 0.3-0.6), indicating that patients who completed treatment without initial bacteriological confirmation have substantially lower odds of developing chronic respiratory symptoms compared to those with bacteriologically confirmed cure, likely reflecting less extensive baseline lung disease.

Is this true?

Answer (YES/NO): NO